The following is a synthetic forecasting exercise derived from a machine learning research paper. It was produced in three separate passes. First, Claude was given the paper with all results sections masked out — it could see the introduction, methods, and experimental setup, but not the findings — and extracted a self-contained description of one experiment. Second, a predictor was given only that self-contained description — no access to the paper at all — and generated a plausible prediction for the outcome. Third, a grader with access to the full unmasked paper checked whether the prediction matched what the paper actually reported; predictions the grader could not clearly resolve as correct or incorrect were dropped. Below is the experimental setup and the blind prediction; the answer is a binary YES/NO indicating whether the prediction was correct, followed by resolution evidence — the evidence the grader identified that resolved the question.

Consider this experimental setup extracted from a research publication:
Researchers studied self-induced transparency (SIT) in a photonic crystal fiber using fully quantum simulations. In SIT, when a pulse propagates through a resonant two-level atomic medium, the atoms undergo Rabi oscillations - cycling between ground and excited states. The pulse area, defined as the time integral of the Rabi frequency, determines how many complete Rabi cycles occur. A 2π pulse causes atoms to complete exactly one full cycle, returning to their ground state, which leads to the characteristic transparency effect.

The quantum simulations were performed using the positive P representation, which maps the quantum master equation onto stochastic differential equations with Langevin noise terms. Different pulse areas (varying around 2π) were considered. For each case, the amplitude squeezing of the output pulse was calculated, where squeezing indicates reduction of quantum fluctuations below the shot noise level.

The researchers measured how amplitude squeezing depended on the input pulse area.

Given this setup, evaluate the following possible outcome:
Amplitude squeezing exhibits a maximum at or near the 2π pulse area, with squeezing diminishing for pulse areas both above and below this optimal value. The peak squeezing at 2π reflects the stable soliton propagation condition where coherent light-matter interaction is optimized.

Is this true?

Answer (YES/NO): NO